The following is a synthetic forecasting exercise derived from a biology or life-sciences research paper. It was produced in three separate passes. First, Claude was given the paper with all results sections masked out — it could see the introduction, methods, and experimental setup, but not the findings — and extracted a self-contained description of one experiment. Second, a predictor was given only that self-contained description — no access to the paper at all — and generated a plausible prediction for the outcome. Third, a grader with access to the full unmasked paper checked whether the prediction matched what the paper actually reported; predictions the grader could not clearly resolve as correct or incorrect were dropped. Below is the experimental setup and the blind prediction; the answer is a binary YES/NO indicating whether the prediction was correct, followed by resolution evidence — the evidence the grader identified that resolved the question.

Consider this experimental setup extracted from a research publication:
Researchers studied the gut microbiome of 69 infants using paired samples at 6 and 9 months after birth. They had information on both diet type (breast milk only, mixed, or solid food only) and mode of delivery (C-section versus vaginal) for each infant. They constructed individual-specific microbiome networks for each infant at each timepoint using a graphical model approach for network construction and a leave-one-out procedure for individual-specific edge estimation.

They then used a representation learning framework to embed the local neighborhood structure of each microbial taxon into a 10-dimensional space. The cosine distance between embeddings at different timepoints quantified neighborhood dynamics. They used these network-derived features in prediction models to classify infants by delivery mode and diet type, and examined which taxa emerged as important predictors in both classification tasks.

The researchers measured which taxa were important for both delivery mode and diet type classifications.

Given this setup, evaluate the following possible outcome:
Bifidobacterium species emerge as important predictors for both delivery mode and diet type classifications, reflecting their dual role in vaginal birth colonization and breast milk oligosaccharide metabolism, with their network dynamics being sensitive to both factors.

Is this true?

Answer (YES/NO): NO